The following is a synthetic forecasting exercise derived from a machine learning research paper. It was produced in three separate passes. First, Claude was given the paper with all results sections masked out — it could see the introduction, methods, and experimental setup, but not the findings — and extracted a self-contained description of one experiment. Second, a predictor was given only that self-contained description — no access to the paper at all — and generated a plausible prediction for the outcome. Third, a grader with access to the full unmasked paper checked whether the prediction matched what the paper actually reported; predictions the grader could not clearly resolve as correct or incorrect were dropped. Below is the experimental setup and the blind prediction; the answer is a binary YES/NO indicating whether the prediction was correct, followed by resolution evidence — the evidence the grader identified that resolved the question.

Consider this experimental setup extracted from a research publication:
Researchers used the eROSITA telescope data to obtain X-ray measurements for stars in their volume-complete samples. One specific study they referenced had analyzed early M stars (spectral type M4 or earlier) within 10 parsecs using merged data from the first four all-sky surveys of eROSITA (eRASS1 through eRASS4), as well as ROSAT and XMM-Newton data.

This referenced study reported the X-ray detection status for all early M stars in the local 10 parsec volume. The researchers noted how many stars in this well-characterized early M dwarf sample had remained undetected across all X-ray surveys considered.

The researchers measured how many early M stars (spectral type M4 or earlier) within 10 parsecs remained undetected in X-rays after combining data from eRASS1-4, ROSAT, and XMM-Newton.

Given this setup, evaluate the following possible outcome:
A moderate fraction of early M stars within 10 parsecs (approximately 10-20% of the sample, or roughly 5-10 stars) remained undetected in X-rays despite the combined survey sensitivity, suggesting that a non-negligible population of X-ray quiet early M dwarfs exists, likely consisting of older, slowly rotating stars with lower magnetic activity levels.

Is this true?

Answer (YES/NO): NO